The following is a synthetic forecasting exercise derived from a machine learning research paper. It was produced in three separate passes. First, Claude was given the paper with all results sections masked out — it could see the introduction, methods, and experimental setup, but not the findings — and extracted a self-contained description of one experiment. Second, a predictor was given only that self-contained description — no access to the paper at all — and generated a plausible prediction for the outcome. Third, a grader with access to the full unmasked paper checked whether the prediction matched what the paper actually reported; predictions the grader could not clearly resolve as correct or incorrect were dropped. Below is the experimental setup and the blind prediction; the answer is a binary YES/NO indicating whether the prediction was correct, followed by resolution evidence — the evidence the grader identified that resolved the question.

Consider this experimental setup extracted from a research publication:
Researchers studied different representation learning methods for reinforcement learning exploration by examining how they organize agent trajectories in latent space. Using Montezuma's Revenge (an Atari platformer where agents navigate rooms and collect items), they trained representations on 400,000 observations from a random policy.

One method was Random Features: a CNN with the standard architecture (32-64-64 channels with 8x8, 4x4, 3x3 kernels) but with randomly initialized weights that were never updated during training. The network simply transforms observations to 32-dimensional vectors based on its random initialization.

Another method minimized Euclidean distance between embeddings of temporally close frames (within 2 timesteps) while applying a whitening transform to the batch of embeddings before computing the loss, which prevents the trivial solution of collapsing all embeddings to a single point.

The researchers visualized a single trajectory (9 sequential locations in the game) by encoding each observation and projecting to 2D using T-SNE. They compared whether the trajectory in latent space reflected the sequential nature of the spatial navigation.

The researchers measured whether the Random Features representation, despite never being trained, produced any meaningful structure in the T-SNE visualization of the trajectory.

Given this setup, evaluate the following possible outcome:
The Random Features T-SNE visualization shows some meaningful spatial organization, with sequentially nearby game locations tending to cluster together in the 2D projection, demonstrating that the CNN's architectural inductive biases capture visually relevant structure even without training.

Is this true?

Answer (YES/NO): YES